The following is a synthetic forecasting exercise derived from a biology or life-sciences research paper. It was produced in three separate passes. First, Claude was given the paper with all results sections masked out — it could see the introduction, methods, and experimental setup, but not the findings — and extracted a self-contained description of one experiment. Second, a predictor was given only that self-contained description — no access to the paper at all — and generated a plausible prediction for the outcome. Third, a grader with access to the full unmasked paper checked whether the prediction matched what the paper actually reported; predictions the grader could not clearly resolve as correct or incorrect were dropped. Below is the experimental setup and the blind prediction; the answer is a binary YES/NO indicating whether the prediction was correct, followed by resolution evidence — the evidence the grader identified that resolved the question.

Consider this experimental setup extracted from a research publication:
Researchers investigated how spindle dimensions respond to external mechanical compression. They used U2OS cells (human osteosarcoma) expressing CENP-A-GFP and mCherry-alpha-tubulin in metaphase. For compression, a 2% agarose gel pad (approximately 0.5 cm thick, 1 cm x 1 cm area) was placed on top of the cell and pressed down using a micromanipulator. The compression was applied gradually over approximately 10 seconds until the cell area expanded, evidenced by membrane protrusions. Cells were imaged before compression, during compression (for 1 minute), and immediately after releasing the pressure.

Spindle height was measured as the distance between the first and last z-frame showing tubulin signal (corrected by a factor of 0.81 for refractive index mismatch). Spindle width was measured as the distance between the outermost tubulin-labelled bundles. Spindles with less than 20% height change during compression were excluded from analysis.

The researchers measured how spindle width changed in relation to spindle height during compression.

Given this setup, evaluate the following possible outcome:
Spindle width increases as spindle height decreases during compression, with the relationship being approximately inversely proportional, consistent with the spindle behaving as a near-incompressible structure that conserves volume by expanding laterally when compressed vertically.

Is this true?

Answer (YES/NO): NO